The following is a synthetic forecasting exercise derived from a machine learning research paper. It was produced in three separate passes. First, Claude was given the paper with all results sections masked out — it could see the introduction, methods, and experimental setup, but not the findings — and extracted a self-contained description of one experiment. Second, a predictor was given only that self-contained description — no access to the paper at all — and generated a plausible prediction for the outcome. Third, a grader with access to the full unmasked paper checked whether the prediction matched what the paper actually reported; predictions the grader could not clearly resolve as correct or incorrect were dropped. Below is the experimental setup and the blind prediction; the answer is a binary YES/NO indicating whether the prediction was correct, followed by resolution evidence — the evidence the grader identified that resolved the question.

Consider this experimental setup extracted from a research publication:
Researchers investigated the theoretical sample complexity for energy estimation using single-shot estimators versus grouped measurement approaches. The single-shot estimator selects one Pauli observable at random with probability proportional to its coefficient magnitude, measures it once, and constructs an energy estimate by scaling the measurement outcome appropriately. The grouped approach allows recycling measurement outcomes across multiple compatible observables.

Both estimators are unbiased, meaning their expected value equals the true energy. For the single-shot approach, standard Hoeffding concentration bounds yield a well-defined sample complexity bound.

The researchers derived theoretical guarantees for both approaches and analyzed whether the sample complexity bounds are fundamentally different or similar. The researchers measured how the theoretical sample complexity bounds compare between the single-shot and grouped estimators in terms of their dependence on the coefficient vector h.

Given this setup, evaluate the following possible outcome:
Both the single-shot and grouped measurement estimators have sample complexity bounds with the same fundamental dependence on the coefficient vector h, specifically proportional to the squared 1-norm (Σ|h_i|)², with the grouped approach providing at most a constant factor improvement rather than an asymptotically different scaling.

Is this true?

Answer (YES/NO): NO